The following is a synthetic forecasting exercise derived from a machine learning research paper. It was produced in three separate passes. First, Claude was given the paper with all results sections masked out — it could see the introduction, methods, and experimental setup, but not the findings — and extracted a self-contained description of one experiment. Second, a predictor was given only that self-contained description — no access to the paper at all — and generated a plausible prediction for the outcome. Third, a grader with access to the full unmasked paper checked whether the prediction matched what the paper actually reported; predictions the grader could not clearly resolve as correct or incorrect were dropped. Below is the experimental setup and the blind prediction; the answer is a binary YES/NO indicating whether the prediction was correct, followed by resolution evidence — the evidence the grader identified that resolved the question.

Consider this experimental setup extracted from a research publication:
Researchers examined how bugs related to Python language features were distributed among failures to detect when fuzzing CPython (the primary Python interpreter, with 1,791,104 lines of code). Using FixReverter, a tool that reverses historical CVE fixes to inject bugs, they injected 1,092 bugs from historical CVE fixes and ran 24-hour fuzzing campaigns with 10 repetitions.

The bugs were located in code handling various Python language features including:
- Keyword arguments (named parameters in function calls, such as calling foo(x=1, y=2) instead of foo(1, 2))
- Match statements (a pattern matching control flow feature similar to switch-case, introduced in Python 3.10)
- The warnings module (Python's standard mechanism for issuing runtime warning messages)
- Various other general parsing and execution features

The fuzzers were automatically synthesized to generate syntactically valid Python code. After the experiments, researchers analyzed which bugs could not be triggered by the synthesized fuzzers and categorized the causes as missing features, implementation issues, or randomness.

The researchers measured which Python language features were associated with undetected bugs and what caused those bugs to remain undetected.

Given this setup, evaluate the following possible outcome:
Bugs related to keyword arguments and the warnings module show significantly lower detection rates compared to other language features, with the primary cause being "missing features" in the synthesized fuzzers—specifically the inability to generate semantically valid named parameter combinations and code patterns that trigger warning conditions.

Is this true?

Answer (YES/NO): NO